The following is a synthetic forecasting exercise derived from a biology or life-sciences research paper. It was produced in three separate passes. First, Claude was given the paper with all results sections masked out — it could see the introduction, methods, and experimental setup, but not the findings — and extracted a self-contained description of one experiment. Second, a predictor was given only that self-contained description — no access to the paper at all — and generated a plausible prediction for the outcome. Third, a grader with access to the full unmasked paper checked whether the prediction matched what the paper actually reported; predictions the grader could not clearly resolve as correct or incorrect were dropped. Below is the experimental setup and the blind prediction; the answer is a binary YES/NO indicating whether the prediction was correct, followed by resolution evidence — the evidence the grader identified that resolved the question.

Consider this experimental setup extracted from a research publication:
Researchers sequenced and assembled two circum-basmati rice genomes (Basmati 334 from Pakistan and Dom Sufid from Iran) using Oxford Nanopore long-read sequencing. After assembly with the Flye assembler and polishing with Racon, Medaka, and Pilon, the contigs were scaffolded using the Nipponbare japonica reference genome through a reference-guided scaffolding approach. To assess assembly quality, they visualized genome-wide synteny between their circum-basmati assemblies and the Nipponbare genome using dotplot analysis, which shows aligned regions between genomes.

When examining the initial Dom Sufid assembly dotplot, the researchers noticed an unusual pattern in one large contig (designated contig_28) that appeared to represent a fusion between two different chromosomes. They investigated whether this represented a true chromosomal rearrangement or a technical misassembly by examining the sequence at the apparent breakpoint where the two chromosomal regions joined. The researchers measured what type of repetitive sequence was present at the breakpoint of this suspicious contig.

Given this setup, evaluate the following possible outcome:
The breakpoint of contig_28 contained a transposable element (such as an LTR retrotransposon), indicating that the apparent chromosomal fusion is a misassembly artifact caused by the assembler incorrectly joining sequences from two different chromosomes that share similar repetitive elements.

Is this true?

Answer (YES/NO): NO